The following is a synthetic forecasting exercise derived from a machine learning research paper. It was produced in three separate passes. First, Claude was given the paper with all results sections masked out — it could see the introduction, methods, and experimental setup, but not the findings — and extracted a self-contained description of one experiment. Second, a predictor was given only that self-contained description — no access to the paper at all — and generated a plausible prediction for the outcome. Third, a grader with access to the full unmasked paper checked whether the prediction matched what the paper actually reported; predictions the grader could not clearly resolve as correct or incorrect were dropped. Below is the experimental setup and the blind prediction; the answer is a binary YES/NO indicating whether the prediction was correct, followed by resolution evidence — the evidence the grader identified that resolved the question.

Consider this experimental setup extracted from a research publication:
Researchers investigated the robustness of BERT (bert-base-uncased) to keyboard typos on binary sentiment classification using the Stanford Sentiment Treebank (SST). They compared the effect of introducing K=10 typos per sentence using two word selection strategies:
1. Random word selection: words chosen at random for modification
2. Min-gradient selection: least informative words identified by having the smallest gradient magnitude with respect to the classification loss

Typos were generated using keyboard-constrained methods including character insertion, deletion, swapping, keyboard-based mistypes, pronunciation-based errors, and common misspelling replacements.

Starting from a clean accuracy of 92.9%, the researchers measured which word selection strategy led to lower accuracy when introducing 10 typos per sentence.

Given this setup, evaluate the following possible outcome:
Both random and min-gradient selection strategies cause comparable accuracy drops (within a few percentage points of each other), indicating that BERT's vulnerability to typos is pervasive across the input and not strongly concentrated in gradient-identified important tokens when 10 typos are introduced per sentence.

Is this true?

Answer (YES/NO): NO